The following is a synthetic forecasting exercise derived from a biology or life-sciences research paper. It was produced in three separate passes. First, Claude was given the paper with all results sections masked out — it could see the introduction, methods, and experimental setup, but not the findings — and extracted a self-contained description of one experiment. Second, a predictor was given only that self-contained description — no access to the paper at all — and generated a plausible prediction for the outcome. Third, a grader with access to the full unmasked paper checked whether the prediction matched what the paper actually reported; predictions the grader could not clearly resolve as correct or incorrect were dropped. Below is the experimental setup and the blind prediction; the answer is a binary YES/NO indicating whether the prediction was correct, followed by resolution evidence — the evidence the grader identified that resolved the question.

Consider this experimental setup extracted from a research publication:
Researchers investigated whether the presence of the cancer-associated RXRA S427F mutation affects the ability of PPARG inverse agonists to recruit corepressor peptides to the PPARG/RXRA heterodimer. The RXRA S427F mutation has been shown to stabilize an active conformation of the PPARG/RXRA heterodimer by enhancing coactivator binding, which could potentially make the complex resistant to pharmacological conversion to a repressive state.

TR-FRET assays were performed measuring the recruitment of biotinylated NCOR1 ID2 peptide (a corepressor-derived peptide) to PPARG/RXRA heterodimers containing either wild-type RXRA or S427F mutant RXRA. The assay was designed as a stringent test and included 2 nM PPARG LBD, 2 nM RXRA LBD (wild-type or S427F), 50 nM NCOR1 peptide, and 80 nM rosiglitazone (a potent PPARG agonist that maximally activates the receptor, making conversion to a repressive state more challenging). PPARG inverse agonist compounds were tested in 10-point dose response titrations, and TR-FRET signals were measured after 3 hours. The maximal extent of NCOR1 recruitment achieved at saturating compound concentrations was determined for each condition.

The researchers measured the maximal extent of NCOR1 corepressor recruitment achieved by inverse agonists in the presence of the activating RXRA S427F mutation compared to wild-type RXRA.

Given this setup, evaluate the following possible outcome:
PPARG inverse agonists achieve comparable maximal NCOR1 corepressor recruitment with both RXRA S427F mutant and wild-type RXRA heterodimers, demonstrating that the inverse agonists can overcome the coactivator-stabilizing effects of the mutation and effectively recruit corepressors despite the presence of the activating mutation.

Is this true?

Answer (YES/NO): NO